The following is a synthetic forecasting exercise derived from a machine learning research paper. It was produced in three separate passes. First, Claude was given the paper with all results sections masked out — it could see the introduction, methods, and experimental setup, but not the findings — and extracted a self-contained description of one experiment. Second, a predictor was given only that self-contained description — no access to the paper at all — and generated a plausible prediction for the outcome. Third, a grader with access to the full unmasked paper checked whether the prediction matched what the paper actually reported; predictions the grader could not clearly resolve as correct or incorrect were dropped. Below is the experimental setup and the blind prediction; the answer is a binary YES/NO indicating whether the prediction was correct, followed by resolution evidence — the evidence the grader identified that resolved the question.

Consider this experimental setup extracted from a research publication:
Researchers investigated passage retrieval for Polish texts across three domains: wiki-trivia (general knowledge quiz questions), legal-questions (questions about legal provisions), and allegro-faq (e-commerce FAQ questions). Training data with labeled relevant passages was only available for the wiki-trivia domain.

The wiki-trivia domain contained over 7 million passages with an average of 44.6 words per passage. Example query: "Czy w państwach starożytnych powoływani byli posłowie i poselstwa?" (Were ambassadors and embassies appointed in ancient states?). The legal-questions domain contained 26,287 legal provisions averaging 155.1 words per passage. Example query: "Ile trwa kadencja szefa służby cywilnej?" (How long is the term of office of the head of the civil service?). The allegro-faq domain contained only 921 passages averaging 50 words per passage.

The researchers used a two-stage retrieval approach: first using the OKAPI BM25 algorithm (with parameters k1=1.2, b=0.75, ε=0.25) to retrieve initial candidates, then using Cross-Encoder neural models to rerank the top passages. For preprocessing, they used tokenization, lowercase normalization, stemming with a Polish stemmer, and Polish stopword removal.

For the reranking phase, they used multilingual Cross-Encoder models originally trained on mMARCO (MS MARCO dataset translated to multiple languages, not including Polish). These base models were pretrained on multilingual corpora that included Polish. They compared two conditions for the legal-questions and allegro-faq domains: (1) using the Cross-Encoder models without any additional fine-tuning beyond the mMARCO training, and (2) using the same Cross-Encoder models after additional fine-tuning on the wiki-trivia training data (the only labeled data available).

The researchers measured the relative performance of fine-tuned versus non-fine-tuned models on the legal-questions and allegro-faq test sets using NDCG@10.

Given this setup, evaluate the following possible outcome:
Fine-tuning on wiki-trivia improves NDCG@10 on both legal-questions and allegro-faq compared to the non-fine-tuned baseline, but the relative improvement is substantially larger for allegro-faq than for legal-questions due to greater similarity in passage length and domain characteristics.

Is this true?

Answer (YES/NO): NO